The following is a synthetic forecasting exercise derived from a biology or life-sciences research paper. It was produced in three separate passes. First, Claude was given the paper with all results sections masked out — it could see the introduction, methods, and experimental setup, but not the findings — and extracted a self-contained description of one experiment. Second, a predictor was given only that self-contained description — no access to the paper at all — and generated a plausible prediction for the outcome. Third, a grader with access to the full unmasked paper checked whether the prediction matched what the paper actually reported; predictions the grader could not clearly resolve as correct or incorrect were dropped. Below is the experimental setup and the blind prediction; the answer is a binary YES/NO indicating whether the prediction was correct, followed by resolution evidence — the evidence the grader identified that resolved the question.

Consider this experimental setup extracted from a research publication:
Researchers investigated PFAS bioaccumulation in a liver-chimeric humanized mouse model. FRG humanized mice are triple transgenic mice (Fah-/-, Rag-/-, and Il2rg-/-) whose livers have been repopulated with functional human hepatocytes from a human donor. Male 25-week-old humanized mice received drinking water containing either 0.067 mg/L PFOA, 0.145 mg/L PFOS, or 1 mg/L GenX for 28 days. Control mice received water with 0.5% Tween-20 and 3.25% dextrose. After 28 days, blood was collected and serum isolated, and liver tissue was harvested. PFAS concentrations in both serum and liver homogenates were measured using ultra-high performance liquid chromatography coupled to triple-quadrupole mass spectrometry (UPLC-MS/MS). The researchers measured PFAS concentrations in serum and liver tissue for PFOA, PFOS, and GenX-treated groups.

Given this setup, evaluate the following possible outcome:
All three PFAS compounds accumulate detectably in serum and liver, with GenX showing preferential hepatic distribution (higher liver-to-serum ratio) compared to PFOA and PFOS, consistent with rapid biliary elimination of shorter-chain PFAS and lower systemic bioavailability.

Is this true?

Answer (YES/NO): NO